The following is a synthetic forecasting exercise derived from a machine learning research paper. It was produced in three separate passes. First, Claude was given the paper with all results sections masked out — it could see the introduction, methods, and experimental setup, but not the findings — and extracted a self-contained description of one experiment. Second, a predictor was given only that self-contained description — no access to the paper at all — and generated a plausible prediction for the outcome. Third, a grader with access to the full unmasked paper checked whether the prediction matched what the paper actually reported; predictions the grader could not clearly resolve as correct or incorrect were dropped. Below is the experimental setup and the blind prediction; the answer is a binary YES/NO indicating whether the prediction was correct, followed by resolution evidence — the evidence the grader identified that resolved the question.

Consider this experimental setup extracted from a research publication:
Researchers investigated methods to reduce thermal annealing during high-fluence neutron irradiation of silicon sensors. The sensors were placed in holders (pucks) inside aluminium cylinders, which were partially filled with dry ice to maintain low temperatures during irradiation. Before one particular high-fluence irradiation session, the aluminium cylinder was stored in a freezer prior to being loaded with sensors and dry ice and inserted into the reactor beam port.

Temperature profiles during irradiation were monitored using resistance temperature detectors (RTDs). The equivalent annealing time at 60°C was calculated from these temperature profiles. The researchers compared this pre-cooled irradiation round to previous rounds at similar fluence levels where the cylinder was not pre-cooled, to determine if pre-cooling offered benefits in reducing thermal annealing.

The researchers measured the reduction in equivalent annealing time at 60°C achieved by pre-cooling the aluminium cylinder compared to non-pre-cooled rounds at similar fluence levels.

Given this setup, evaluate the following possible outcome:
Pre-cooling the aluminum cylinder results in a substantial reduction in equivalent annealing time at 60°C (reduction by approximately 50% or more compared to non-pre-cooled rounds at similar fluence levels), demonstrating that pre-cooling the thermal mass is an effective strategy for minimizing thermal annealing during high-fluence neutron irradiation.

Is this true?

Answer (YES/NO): NO